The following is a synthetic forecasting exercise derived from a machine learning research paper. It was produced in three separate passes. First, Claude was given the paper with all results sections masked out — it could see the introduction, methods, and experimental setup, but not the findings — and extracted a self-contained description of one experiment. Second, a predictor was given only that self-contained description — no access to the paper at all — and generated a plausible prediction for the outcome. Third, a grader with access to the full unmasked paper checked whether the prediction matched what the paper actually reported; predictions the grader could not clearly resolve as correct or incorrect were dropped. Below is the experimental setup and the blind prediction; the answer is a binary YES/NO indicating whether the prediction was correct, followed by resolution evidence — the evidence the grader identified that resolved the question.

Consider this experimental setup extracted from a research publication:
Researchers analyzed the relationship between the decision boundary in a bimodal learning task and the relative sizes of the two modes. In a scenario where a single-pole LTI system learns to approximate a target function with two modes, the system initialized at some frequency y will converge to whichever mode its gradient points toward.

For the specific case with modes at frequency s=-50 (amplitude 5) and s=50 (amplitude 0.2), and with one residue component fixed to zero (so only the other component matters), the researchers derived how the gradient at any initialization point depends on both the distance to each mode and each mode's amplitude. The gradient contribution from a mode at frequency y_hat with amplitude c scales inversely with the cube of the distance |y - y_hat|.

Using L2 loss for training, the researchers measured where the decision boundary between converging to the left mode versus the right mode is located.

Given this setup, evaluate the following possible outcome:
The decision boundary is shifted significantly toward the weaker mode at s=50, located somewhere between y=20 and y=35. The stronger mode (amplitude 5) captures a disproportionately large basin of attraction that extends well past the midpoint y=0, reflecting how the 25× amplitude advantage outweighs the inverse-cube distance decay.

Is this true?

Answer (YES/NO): YES